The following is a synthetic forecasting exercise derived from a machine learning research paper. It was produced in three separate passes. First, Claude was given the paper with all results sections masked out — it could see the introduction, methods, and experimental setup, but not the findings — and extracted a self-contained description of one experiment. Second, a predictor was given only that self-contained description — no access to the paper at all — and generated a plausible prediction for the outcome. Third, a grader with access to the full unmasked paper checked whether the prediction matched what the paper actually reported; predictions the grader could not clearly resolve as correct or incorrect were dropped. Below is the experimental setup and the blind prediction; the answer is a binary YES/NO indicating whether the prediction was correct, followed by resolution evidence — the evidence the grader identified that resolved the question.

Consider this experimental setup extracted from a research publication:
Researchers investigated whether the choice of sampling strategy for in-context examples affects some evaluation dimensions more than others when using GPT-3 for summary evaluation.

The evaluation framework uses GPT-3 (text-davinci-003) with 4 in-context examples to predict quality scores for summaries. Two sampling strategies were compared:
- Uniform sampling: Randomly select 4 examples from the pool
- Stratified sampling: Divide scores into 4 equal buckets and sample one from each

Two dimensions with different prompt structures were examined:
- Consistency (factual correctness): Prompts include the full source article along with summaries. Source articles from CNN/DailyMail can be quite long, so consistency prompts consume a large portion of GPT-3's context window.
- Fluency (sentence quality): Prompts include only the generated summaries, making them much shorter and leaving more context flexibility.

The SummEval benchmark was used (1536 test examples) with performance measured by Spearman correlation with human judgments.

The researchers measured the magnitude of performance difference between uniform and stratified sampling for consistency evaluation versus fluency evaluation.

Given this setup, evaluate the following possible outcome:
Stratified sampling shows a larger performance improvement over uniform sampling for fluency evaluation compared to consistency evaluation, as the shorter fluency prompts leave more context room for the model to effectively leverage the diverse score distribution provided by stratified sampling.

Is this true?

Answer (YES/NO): YES